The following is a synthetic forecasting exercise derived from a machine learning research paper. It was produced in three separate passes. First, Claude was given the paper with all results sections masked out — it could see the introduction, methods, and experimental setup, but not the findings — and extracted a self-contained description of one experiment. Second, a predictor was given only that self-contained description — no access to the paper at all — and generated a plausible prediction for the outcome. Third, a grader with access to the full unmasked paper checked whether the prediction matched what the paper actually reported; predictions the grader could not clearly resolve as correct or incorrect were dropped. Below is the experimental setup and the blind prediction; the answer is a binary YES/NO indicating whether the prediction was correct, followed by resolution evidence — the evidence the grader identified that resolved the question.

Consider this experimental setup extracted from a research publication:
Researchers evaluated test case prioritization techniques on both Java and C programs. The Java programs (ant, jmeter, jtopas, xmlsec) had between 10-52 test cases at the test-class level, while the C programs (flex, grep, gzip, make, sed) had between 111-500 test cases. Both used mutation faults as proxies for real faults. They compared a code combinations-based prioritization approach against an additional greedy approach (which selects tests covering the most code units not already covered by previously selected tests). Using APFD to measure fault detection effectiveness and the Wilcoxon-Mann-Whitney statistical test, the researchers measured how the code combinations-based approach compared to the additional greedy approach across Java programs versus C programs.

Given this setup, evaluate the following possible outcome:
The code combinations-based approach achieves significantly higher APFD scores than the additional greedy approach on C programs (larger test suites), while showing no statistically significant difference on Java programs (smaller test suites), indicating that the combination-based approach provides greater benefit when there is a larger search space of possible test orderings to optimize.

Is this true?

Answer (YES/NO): YES